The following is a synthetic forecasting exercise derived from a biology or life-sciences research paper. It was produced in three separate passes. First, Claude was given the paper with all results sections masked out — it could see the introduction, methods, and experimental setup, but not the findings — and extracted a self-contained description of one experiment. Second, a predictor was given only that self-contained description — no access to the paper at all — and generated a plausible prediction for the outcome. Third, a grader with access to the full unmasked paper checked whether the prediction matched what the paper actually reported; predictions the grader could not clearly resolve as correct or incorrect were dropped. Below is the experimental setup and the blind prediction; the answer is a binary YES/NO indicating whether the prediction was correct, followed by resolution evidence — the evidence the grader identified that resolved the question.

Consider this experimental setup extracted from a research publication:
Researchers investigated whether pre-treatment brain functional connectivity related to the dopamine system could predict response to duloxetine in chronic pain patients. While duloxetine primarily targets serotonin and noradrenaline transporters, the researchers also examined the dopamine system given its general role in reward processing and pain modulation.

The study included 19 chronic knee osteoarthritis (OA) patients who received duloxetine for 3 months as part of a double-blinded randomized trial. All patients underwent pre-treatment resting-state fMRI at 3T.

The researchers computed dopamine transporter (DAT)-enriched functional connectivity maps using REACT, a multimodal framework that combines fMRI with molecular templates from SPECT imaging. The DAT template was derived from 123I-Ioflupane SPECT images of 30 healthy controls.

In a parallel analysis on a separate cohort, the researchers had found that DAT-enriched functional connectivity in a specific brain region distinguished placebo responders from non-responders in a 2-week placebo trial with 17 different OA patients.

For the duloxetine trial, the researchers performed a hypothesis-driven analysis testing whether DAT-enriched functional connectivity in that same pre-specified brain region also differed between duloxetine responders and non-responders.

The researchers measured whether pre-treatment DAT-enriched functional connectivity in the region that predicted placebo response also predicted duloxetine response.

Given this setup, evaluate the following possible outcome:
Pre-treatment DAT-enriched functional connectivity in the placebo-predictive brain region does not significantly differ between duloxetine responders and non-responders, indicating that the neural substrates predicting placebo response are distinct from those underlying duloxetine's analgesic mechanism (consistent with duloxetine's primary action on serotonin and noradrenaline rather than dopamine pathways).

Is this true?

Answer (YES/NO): YES